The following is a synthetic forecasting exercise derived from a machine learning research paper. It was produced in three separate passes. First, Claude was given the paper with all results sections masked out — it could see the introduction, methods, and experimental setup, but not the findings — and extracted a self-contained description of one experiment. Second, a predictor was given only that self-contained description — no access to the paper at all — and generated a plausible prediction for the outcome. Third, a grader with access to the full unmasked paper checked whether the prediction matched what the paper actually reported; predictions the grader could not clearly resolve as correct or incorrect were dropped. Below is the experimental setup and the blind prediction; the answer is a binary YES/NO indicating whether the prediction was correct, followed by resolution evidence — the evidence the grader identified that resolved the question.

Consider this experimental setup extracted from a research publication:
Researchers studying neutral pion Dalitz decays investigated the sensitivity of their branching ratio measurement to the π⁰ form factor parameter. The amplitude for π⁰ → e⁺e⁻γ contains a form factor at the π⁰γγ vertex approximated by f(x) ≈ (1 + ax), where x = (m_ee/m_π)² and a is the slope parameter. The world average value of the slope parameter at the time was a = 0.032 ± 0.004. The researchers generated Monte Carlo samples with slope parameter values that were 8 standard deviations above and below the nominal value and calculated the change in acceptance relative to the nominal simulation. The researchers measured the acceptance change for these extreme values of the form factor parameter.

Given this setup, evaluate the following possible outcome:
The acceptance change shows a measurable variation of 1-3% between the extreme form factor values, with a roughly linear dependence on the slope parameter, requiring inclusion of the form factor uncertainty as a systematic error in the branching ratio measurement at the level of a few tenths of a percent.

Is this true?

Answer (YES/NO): NO